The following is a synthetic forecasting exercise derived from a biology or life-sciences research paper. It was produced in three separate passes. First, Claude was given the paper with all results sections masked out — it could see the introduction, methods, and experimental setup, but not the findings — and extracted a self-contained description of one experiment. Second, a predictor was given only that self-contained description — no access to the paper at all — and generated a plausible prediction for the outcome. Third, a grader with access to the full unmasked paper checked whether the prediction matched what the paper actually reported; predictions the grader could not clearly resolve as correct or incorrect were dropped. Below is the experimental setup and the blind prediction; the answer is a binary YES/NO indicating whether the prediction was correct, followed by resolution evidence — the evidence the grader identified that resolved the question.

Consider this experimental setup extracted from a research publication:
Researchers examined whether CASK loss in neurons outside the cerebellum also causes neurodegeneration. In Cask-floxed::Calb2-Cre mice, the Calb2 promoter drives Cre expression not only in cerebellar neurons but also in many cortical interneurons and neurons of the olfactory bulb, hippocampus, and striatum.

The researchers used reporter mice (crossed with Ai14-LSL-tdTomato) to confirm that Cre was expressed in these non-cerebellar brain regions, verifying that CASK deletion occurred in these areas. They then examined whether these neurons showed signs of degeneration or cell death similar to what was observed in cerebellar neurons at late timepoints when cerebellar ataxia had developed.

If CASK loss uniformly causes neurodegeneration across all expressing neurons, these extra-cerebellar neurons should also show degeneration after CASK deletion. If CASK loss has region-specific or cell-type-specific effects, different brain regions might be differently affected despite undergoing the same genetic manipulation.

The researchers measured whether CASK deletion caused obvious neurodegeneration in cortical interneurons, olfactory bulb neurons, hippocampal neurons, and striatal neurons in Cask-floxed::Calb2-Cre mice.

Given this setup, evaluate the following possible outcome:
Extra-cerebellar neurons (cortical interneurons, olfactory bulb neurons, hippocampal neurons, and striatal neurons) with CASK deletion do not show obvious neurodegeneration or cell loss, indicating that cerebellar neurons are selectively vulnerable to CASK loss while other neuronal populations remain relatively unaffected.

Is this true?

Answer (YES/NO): YES